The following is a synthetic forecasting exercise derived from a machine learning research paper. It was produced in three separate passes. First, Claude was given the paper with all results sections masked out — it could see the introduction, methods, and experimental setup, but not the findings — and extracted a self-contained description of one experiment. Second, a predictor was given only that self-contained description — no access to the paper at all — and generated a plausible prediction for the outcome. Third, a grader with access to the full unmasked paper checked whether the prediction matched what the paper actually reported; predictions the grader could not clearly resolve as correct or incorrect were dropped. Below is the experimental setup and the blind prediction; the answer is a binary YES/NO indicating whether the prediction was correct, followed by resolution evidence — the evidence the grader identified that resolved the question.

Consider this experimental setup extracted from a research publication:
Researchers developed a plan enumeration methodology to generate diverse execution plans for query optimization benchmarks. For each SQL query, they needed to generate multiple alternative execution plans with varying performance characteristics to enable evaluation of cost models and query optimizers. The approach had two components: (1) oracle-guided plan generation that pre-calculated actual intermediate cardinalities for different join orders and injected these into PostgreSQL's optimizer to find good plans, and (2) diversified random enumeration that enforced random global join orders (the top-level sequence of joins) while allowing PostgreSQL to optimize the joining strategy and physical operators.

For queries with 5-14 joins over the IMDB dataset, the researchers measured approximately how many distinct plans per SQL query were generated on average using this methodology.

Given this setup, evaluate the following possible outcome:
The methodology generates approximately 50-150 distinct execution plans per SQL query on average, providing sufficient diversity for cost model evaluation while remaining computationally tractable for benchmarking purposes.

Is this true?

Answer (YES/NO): NO